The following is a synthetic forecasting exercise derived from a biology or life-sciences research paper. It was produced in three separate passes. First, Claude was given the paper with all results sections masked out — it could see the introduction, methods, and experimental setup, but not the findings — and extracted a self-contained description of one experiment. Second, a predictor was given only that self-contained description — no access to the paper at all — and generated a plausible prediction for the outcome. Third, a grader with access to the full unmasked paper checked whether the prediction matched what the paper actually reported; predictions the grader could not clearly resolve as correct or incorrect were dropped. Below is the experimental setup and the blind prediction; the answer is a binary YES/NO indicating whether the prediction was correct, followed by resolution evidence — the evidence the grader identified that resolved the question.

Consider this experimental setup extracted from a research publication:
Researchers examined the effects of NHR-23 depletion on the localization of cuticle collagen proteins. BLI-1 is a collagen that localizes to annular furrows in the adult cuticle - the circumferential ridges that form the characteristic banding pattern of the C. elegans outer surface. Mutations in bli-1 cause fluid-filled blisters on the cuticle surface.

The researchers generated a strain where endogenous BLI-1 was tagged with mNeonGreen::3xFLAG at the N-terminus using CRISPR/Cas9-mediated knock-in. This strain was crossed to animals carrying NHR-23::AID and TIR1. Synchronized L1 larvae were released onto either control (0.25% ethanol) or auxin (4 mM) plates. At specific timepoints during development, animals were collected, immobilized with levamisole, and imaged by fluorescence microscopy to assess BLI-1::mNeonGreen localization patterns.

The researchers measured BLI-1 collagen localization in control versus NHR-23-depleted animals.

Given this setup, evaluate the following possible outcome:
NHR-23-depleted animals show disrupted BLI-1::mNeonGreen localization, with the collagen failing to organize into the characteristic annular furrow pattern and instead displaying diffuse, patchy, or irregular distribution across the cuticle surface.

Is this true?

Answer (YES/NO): YES